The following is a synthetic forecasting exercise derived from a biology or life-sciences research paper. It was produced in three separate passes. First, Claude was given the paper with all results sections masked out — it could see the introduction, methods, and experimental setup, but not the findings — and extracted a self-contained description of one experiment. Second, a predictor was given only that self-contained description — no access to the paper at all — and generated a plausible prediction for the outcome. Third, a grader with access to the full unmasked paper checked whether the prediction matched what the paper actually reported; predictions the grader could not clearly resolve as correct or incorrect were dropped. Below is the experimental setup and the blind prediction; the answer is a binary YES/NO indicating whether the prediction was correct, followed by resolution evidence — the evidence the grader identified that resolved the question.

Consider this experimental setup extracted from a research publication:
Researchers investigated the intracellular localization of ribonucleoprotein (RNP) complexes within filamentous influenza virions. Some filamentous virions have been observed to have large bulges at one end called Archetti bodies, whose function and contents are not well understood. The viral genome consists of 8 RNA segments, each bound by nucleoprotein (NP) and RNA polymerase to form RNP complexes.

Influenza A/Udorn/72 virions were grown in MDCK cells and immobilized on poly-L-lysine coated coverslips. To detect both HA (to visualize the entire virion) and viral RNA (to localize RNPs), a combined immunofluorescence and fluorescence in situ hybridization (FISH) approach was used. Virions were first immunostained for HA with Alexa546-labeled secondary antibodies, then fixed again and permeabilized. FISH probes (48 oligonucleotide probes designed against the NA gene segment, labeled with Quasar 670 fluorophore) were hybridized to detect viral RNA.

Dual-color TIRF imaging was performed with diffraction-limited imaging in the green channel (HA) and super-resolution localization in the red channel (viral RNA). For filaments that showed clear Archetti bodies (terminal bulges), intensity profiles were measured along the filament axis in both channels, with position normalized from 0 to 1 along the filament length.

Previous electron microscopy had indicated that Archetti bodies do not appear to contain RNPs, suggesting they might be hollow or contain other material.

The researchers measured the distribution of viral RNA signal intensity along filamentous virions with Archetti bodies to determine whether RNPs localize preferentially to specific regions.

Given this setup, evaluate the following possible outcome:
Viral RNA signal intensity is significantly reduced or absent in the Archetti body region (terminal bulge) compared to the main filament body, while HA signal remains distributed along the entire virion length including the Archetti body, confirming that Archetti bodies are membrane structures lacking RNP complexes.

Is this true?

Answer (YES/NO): NO